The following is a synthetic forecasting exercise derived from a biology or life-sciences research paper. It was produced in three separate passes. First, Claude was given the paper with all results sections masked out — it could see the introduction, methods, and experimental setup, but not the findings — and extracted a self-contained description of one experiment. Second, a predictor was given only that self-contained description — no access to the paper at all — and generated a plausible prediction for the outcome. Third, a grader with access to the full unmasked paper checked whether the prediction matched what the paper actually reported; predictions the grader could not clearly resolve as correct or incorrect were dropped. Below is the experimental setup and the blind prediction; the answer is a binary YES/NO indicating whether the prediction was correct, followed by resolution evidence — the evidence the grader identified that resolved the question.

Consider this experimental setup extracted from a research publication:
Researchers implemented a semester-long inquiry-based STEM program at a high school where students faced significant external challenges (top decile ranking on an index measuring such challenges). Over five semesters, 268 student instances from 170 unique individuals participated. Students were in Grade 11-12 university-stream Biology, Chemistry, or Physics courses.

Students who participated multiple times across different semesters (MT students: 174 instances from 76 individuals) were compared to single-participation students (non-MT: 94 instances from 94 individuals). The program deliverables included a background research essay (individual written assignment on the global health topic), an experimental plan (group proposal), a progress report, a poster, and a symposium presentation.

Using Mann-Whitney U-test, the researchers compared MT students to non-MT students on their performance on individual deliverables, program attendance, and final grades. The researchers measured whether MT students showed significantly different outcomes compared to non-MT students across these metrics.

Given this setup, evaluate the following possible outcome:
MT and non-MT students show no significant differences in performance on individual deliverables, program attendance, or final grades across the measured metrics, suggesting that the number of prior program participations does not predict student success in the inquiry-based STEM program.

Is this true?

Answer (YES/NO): NO